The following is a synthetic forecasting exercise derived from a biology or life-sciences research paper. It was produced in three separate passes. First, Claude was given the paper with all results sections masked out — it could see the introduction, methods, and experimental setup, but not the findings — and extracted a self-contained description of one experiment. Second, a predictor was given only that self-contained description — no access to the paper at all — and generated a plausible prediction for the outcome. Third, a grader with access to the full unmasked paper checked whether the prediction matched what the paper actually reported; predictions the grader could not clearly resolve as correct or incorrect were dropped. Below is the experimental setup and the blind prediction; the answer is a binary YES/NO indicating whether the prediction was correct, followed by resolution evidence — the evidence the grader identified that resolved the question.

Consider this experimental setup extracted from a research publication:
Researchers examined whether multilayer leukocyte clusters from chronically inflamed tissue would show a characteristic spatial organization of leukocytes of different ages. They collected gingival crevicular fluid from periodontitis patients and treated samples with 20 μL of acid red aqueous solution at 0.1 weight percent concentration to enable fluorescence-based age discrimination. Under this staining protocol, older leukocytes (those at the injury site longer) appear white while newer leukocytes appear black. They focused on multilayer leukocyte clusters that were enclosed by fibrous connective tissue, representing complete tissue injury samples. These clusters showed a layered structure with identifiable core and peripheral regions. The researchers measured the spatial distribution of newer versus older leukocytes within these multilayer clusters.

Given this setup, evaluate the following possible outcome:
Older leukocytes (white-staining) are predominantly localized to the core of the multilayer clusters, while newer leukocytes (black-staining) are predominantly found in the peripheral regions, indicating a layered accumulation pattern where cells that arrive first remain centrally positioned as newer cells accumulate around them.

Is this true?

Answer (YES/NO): NO